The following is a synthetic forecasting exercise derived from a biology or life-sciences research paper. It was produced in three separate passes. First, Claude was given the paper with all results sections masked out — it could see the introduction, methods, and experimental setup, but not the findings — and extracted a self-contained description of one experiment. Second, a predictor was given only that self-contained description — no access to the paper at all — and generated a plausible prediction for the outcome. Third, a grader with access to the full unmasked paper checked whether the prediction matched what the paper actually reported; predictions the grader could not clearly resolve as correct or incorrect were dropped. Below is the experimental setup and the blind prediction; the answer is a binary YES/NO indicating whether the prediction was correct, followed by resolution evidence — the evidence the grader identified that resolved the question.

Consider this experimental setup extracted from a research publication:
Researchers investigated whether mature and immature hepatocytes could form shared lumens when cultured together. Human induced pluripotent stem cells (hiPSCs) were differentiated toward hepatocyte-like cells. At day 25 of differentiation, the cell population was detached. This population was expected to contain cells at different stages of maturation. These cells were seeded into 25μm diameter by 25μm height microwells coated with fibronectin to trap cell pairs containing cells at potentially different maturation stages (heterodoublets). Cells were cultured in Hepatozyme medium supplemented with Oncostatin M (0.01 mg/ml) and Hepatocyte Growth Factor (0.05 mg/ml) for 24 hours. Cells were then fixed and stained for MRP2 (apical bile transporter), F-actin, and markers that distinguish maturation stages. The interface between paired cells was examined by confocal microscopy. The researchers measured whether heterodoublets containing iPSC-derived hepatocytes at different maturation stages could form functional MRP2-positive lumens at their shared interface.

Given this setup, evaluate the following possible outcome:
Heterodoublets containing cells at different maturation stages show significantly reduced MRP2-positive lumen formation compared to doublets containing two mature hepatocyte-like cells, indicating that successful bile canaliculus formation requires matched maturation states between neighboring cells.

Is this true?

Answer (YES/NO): NO